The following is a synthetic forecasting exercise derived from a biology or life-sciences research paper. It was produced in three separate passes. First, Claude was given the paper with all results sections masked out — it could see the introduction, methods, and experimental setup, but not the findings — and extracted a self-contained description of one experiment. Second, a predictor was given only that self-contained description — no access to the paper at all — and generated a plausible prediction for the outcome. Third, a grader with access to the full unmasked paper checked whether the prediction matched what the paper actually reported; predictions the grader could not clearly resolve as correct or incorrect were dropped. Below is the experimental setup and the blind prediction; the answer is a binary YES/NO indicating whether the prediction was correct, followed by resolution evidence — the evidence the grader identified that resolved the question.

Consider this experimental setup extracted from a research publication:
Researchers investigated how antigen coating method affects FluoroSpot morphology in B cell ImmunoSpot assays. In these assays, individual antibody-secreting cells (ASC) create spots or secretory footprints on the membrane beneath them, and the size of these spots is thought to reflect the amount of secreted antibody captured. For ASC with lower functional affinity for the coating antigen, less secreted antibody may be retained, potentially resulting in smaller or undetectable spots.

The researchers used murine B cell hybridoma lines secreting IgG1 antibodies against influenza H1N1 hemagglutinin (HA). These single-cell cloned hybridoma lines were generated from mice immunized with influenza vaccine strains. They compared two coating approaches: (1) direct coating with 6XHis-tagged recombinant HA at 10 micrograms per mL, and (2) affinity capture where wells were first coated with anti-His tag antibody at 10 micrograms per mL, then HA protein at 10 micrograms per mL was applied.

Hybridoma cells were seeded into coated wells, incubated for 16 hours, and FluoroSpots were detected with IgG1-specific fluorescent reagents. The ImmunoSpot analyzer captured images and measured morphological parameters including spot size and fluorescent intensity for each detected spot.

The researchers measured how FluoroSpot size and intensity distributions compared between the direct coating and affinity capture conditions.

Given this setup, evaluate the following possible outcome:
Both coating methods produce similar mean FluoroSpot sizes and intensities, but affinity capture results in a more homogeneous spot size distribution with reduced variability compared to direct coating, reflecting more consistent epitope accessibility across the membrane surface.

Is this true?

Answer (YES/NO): NO